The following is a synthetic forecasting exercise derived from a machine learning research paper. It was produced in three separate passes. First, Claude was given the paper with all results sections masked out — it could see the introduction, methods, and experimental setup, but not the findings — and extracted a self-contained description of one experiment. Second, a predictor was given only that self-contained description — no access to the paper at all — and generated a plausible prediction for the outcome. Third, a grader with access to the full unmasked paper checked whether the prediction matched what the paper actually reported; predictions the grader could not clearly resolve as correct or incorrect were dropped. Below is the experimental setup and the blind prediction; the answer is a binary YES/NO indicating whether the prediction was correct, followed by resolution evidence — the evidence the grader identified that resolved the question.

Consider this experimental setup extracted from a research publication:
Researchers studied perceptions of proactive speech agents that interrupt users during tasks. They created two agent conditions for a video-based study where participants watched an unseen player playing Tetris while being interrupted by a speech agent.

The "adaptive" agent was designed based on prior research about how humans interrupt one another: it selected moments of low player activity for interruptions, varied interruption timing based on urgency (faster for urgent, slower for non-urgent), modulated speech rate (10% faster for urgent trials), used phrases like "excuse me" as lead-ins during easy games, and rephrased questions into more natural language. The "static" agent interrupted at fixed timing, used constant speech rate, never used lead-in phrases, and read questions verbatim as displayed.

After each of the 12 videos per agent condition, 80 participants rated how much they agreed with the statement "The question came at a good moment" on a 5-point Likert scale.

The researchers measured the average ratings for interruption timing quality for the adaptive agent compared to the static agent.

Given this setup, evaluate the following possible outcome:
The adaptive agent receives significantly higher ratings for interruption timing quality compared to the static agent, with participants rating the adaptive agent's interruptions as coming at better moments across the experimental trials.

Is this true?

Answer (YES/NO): NO